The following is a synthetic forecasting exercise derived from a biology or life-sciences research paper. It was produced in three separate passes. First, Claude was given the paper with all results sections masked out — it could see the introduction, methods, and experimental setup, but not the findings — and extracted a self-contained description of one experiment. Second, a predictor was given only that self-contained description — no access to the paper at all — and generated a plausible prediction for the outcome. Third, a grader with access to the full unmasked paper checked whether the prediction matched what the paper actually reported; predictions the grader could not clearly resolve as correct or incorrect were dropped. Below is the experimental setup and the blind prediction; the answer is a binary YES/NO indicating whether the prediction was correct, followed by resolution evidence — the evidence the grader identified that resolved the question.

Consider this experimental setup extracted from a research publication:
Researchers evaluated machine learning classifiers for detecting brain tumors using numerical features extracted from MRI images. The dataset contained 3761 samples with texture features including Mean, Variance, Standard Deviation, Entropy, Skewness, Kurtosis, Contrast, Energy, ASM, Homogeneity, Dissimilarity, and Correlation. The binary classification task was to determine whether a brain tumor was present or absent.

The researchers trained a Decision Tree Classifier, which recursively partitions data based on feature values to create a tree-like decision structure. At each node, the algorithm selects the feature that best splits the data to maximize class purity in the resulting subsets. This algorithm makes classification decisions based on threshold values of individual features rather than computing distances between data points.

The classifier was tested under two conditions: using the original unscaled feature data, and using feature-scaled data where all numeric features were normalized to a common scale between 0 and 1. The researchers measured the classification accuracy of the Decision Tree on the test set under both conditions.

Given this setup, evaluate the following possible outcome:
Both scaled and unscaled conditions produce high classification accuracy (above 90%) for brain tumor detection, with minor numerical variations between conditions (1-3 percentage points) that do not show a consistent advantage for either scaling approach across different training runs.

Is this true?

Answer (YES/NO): NO